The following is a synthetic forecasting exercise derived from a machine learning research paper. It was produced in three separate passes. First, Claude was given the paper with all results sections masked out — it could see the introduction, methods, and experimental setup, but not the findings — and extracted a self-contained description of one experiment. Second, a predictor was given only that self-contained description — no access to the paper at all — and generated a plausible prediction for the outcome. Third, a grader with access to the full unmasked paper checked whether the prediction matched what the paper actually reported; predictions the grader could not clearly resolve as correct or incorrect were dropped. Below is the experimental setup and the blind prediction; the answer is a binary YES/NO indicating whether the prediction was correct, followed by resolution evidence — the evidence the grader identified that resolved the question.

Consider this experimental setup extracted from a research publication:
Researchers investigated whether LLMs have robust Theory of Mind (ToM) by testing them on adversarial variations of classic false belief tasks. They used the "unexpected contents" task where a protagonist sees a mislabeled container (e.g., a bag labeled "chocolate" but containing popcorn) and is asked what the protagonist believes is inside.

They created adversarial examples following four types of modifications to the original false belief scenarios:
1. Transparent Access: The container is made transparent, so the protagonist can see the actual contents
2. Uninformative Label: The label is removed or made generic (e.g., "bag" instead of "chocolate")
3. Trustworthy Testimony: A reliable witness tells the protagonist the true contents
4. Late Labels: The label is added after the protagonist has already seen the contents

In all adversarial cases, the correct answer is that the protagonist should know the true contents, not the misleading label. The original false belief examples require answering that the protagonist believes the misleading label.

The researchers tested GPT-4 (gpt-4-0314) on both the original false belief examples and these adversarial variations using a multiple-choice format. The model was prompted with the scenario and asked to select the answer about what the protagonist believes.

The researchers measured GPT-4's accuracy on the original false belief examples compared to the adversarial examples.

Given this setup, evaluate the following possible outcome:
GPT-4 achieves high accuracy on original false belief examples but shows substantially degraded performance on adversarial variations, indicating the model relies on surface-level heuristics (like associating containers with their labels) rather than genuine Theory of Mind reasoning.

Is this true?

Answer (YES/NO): YES